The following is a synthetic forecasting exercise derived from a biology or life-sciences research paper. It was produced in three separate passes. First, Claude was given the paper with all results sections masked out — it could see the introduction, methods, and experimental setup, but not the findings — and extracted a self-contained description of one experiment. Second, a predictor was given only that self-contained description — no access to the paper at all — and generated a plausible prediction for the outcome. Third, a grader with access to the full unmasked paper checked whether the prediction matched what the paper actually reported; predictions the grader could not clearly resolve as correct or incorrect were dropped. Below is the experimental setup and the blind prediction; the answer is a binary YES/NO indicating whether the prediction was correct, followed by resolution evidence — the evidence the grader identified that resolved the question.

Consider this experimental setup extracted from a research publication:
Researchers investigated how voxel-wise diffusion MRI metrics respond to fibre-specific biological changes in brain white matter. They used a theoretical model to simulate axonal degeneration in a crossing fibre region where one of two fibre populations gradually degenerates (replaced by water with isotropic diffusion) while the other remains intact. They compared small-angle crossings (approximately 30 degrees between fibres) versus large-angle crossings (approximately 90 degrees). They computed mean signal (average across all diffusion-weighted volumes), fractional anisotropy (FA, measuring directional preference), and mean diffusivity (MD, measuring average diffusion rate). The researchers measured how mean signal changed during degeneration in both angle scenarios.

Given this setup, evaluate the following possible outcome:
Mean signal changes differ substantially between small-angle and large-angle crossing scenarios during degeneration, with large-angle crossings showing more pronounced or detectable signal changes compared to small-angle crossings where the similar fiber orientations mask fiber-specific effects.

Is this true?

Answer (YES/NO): NO